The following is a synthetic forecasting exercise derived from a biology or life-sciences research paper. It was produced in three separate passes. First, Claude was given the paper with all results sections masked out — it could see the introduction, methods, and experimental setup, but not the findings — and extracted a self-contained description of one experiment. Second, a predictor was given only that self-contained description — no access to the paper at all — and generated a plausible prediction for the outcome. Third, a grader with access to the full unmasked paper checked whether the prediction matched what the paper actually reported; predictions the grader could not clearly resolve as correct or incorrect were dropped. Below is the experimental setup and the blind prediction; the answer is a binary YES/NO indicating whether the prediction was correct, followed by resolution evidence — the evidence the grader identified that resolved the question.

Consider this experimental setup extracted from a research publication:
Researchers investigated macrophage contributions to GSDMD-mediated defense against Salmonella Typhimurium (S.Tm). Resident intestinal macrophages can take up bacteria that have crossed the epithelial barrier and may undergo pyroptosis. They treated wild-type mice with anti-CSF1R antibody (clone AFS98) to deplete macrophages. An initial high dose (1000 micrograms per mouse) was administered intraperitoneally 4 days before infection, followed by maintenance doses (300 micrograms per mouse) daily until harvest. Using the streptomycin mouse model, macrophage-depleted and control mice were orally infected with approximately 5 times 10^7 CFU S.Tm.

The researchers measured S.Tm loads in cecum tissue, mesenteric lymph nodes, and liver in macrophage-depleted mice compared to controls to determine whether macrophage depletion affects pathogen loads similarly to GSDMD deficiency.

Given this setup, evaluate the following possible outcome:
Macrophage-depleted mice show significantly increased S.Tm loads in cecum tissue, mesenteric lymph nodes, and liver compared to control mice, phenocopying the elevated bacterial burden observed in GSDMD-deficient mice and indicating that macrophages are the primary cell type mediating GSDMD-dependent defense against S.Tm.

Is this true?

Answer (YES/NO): NO